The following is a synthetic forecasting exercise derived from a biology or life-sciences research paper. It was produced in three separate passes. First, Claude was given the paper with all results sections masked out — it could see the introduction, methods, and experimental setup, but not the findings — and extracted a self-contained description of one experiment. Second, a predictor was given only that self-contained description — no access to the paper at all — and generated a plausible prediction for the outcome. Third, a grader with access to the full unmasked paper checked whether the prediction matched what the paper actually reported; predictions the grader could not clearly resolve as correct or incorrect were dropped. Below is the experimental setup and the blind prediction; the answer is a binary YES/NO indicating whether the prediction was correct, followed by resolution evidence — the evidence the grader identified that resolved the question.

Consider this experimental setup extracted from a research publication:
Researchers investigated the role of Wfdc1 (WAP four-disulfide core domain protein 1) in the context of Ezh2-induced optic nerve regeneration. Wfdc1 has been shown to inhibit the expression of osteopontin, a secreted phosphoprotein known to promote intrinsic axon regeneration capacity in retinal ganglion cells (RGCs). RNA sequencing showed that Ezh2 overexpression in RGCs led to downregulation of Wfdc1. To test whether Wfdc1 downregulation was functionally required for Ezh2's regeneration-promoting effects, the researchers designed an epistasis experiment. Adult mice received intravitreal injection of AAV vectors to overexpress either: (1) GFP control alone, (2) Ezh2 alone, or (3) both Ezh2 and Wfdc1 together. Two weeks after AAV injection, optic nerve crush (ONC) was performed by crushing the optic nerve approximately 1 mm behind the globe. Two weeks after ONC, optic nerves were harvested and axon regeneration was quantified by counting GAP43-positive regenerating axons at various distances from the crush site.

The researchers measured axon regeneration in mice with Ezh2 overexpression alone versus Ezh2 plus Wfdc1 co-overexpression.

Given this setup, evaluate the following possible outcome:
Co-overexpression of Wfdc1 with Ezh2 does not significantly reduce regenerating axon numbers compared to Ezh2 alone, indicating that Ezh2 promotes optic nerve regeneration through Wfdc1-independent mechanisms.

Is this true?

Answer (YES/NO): NO